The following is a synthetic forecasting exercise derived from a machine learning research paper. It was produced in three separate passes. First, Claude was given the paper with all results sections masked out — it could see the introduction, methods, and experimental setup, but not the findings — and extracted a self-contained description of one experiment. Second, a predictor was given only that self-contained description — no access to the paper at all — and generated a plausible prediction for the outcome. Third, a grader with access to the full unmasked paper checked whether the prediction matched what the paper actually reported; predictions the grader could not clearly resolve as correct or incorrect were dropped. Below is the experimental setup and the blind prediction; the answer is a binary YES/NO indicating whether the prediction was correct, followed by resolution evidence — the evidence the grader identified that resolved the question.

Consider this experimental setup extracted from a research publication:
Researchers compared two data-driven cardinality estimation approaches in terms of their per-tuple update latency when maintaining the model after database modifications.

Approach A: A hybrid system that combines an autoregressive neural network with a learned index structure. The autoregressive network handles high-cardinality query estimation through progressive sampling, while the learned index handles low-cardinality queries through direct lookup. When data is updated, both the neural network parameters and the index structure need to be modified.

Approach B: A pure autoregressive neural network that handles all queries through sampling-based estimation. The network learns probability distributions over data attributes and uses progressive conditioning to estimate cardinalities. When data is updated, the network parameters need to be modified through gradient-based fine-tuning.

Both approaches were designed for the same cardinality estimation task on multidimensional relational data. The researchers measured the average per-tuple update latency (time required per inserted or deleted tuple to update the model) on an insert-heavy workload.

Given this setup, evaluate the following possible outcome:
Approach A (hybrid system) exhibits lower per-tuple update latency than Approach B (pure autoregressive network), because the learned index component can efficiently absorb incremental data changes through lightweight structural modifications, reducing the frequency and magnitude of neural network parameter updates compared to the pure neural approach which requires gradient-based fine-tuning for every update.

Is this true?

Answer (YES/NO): YES